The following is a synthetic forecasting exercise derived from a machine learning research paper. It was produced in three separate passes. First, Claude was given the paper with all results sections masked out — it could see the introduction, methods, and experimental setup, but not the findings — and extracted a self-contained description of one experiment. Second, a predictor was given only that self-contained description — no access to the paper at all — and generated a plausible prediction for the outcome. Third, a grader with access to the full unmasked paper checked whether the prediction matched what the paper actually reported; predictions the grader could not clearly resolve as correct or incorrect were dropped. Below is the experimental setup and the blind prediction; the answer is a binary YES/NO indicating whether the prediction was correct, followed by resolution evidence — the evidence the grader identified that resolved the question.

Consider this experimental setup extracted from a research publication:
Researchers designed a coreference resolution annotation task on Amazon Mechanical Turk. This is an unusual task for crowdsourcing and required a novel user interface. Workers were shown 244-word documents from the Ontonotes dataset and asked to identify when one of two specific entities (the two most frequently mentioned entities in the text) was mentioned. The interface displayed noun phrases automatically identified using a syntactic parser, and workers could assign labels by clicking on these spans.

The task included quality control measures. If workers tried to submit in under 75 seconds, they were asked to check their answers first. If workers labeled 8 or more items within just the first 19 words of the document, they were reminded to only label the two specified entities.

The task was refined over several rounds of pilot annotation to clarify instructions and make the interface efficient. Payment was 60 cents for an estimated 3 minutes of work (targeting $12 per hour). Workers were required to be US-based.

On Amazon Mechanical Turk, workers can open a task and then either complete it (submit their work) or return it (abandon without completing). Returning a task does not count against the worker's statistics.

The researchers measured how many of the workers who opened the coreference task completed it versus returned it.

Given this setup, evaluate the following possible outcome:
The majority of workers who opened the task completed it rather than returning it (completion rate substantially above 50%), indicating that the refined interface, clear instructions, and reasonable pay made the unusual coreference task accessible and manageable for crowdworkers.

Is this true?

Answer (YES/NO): NO